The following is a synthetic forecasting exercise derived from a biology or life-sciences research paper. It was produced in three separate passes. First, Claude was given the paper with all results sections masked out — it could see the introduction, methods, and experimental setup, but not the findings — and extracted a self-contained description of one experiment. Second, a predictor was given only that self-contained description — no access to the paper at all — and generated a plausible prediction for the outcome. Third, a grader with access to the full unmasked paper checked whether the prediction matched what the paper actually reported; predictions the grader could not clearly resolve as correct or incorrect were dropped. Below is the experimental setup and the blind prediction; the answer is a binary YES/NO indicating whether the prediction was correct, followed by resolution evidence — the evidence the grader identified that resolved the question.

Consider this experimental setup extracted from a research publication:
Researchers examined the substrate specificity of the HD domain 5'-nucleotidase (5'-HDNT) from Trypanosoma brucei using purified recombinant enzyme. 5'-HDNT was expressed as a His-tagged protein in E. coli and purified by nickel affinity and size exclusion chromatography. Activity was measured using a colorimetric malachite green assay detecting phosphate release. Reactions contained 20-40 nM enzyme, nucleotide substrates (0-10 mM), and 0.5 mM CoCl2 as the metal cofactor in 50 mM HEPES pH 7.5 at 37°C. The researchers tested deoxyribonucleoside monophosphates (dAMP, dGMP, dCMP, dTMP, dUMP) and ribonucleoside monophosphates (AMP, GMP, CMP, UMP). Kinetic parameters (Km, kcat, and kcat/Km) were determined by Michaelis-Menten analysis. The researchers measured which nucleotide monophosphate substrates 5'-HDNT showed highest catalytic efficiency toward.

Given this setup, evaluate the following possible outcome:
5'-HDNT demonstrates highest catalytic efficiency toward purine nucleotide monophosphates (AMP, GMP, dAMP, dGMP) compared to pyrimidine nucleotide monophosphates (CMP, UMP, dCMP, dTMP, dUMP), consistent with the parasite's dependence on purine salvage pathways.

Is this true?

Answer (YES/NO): NO